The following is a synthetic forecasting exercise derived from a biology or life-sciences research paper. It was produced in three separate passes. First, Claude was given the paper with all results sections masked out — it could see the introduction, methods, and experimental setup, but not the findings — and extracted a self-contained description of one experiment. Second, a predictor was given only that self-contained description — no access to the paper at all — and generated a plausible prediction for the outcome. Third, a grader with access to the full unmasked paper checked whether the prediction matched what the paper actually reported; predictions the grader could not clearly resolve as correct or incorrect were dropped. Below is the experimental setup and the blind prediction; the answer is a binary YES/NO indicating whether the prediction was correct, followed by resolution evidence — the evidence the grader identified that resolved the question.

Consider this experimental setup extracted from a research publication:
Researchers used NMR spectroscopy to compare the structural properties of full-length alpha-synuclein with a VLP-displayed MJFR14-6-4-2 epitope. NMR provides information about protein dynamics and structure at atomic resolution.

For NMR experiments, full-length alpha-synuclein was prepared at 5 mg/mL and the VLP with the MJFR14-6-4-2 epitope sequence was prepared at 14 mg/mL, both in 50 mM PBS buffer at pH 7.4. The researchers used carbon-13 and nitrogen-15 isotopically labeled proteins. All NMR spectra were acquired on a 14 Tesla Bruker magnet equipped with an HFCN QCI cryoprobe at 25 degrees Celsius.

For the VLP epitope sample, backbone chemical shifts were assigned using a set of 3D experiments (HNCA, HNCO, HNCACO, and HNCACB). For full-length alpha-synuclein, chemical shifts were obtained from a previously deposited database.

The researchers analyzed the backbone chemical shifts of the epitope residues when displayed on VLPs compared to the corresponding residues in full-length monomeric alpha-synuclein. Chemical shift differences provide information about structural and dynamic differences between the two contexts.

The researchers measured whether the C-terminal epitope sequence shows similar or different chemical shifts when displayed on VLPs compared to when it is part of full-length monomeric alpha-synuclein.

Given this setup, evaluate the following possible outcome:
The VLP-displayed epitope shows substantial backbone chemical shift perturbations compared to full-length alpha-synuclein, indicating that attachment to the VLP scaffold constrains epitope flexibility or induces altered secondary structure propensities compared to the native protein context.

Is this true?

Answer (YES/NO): NO